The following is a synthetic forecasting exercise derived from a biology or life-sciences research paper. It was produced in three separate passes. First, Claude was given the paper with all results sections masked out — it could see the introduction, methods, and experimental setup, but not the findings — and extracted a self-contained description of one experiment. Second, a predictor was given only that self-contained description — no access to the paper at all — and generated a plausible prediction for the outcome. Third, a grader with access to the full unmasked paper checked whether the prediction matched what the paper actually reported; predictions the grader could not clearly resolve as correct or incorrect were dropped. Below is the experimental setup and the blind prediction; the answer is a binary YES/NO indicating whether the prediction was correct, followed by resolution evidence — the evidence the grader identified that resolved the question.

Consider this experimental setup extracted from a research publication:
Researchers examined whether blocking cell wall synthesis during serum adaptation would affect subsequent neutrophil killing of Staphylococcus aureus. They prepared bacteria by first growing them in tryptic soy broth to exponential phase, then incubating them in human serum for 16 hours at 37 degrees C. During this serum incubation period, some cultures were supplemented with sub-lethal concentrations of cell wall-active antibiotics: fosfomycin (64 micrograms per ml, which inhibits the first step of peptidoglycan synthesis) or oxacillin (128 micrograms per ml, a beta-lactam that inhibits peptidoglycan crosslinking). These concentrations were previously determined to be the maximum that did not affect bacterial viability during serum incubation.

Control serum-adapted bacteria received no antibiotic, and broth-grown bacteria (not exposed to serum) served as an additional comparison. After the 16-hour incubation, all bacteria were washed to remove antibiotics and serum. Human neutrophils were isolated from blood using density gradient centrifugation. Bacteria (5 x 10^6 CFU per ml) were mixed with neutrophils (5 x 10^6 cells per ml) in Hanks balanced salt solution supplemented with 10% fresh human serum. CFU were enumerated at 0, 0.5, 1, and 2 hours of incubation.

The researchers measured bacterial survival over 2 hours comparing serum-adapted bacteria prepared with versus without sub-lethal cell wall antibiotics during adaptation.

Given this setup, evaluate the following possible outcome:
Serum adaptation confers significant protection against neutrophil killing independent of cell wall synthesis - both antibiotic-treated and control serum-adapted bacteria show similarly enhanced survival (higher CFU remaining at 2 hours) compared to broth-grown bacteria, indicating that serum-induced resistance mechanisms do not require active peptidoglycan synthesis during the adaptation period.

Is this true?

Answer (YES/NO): NO